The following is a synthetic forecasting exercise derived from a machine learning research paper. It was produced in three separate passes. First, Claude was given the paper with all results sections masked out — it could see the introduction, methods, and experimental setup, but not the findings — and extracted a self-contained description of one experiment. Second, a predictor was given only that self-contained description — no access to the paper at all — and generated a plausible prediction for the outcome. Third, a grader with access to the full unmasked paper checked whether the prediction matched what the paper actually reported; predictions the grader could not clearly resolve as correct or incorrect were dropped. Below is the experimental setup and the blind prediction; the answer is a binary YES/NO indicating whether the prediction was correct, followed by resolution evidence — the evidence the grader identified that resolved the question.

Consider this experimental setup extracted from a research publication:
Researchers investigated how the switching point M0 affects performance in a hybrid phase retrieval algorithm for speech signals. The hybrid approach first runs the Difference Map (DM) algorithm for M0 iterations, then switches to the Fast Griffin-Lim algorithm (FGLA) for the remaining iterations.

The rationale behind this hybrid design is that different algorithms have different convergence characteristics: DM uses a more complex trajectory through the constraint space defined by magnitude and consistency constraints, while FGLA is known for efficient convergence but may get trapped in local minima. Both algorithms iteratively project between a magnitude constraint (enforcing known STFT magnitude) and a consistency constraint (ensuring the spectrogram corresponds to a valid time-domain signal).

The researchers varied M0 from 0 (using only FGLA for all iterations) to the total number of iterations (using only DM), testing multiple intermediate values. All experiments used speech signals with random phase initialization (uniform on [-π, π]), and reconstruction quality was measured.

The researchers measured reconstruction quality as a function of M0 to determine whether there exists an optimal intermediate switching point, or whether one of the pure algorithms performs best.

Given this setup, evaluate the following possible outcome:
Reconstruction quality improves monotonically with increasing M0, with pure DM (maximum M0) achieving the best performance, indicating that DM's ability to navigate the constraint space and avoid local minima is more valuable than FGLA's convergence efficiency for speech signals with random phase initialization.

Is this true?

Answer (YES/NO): NO